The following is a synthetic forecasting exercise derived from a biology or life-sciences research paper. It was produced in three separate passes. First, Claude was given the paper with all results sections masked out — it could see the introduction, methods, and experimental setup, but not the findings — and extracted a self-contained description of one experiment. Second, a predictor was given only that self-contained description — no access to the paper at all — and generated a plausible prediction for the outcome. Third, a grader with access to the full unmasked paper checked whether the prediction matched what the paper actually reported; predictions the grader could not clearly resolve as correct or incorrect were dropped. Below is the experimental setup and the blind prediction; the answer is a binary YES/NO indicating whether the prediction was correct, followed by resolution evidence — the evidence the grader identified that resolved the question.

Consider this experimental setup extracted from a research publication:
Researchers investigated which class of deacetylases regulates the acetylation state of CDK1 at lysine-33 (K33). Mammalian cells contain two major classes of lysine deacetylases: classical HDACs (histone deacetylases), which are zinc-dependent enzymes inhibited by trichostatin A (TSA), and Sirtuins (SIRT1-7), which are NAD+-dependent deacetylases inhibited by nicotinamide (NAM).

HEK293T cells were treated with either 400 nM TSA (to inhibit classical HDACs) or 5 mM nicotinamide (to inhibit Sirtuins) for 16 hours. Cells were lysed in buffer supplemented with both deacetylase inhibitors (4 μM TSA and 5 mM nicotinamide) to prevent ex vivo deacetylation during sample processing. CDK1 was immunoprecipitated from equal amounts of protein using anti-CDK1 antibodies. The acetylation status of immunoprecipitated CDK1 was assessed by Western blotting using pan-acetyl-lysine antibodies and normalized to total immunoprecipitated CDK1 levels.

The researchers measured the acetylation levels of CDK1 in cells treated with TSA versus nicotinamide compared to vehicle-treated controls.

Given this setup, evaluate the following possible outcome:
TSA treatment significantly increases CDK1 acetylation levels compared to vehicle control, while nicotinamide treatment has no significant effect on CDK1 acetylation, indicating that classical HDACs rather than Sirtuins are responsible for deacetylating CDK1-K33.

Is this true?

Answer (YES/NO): NO